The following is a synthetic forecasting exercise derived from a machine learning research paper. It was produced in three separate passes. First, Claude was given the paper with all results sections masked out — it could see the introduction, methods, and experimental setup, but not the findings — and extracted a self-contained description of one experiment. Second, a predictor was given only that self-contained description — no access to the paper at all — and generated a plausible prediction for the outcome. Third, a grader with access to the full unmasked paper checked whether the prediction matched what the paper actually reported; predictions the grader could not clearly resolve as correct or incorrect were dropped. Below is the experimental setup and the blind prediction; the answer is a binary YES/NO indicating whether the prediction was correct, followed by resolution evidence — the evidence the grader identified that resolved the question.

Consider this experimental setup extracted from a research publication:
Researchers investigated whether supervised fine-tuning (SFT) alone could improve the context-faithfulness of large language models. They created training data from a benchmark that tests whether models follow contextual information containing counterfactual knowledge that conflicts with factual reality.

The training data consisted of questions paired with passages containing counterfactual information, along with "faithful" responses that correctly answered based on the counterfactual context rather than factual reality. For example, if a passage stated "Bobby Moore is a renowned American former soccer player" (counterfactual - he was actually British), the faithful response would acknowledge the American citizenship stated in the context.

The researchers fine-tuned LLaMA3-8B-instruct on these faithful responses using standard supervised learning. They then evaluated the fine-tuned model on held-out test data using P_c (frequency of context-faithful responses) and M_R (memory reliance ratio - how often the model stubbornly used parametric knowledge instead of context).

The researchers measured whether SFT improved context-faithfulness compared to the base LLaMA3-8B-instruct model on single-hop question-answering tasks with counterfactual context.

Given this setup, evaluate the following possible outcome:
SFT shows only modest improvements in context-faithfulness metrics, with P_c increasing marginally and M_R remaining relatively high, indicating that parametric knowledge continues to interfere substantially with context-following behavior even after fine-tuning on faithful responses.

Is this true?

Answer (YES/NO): YES